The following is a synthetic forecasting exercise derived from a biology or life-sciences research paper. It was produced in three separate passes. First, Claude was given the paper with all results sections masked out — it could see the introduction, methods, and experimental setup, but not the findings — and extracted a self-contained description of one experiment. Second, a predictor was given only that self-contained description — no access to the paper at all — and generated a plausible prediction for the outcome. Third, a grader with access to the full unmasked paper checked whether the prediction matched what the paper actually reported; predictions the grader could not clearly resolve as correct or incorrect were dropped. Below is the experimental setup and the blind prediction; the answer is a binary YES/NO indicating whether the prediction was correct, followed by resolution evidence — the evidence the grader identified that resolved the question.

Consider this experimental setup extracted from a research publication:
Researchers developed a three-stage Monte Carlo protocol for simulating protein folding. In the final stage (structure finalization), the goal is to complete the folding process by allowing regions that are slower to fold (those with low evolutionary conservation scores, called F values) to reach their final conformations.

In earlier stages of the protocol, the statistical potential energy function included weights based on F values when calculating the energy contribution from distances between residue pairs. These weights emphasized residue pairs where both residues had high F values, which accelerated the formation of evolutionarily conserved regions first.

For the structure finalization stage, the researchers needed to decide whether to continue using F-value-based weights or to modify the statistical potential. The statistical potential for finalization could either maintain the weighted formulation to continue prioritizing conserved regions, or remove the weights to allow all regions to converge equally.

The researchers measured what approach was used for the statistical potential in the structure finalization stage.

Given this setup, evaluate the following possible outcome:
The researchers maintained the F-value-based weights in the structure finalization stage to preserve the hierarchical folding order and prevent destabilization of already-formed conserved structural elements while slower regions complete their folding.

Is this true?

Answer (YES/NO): NO